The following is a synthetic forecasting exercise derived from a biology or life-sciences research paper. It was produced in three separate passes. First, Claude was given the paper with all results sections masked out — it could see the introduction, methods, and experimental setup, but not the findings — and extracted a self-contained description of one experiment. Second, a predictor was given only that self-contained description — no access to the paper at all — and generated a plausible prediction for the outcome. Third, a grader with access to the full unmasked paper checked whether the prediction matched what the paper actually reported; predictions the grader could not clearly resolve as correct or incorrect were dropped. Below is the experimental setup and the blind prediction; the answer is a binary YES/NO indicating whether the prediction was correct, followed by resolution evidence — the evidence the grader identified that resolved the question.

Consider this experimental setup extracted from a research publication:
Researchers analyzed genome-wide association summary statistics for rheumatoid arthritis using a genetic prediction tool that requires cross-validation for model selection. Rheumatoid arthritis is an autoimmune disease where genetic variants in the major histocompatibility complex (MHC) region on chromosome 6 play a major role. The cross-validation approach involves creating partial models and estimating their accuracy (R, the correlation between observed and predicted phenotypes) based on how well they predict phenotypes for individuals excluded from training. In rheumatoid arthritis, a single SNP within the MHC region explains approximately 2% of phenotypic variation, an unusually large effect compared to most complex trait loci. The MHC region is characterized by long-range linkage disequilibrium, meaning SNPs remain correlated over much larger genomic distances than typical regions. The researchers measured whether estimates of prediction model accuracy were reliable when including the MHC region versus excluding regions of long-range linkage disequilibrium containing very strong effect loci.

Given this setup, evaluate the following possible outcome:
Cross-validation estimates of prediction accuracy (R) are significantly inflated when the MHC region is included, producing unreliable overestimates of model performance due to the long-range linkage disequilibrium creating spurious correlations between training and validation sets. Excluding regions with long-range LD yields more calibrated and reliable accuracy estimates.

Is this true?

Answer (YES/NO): NO